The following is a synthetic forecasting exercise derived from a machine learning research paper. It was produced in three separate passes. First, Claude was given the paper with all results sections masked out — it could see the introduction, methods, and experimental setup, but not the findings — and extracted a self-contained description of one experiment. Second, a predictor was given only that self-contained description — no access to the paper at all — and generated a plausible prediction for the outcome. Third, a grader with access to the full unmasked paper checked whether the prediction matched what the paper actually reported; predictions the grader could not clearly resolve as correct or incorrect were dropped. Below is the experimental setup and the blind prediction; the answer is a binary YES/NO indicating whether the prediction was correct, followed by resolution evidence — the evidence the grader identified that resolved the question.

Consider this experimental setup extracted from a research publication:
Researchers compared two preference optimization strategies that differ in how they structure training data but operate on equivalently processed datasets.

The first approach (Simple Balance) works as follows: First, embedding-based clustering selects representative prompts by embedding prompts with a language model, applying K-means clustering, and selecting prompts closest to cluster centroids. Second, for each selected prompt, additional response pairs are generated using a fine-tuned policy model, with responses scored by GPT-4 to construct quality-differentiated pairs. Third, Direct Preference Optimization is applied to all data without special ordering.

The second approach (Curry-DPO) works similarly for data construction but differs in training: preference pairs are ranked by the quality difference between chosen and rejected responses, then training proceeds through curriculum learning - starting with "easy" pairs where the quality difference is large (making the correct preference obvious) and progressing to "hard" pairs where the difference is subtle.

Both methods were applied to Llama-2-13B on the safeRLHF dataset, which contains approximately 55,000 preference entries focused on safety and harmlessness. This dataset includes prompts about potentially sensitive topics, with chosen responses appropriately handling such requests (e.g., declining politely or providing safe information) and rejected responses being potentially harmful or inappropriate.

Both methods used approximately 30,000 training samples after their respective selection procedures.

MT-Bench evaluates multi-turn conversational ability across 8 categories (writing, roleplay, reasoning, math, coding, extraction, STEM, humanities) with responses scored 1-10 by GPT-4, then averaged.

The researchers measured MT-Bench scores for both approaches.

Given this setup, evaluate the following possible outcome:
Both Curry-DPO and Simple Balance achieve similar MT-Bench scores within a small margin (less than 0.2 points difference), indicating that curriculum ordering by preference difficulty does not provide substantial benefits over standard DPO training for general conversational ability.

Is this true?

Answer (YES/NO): YES